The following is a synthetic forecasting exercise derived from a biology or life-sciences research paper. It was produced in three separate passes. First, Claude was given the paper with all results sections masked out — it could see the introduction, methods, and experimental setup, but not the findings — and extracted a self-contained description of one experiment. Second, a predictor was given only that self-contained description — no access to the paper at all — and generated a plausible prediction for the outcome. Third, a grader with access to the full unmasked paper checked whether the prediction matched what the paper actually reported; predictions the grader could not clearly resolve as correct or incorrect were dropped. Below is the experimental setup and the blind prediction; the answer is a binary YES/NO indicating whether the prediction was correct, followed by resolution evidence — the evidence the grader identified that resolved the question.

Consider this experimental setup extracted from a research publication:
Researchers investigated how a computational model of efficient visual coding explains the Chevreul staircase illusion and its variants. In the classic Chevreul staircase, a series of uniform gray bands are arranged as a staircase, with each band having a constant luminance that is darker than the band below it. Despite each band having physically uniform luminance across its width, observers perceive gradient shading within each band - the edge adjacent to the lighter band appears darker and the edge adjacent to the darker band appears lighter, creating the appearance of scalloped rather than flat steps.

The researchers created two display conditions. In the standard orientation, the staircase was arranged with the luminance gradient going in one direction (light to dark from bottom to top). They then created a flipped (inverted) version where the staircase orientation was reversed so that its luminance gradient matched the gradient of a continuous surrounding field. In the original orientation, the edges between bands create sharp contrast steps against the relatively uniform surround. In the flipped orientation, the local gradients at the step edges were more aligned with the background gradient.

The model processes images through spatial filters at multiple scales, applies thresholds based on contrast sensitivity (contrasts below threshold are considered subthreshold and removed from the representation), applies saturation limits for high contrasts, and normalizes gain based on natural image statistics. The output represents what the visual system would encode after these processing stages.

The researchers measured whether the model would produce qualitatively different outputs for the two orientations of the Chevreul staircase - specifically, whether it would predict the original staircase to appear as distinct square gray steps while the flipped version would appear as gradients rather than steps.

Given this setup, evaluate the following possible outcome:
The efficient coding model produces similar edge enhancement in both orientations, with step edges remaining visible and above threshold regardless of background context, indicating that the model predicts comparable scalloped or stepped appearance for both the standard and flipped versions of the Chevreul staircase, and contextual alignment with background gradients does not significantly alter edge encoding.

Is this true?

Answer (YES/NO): NO